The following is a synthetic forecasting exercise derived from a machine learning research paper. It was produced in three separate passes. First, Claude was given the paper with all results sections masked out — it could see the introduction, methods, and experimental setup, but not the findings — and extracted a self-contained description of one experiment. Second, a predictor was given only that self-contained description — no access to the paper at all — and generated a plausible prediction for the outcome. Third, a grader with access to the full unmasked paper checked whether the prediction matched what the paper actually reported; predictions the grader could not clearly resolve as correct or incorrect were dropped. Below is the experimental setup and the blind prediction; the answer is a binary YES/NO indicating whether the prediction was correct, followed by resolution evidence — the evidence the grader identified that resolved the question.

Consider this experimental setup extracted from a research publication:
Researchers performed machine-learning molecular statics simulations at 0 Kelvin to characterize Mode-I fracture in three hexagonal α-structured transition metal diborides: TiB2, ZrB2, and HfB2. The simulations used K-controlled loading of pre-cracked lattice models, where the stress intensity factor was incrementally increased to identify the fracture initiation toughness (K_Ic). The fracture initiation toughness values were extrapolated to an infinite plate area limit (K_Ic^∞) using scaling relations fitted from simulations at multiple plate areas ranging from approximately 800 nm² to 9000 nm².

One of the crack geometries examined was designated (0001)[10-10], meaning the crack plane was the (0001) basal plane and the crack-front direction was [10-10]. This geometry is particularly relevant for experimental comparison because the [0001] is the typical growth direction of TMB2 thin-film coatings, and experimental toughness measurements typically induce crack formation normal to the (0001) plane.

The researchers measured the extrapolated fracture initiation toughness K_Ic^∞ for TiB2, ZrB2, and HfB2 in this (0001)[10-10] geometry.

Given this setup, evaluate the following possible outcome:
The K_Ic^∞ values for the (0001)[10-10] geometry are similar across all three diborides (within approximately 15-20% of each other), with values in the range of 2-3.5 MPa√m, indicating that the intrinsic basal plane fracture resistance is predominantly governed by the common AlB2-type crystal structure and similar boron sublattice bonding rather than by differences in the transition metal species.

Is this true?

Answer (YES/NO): NO